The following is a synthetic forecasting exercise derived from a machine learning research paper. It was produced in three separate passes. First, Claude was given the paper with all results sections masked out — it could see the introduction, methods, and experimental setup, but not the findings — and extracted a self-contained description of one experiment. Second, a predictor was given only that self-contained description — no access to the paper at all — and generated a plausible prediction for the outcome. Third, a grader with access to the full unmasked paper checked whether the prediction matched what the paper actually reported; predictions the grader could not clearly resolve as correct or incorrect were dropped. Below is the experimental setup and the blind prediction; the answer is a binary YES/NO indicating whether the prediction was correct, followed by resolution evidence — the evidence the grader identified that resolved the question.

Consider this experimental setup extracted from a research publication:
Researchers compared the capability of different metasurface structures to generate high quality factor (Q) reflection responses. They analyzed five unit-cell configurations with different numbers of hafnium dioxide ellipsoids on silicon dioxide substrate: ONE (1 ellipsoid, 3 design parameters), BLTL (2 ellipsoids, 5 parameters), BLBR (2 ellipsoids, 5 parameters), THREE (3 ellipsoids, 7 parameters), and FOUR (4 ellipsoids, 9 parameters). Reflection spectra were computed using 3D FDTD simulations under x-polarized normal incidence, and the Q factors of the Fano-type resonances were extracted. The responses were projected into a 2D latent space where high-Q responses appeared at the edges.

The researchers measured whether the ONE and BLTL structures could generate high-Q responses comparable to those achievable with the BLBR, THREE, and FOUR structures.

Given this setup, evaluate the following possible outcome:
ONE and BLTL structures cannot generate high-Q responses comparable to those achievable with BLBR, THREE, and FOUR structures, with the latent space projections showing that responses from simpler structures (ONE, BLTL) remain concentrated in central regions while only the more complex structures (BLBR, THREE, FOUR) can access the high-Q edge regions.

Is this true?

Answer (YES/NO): YES